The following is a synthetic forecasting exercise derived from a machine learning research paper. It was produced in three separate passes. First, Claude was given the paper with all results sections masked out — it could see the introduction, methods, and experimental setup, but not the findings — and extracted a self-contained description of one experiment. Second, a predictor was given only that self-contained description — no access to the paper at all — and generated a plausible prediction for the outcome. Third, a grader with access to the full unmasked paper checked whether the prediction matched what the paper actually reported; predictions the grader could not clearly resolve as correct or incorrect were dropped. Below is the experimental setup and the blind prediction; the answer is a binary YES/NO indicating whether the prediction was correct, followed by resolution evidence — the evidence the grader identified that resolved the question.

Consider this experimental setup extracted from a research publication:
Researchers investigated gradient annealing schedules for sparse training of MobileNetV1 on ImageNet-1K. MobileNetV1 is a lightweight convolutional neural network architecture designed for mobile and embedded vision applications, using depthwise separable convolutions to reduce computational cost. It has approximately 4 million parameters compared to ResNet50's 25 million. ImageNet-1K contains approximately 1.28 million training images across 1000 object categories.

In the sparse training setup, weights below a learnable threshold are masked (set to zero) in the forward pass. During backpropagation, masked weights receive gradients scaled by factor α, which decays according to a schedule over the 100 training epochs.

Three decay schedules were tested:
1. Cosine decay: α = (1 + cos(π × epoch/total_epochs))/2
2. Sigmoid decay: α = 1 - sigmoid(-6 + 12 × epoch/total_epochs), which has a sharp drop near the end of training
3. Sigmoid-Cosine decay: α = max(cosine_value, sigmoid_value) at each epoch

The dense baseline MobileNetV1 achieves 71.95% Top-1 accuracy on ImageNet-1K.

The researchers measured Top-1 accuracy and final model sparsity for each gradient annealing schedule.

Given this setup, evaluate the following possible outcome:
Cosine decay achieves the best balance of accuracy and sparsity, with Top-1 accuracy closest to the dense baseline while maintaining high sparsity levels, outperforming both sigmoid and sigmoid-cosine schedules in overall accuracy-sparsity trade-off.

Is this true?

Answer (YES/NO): NO